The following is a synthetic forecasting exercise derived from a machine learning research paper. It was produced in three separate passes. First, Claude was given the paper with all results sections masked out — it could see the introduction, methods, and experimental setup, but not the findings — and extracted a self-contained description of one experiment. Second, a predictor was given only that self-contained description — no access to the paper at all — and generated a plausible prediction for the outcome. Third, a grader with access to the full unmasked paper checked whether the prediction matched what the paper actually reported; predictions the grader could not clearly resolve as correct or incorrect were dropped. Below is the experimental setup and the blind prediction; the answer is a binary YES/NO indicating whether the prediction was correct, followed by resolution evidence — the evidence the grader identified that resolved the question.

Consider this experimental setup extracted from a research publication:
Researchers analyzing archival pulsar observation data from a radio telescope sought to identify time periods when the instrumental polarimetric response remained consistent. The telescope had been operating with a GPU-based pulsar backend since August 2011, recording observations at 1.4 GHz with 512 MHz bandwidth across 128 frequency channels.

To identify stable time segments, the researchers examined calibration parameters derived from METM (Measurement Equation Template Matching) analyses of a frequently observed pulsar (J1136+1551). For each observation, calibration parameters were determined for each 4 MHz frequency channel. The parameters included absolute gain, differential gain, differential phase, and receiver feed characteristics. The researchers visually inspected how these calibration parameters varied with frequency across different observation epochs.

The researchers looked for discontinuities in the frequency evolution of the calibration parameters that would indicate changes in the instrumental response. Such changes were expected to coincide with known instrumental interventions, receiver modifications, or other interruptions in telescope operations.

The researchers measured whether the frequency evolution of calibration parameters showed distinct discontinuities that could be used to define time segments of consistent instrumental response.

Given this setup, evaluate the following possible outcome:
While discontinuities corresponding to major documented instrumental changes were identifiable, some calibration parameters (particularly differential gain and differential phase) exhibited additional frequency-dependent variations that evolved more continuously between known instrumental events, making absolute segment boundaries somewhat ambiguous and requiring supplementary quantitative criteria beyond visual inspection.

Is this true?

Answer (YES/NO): NO